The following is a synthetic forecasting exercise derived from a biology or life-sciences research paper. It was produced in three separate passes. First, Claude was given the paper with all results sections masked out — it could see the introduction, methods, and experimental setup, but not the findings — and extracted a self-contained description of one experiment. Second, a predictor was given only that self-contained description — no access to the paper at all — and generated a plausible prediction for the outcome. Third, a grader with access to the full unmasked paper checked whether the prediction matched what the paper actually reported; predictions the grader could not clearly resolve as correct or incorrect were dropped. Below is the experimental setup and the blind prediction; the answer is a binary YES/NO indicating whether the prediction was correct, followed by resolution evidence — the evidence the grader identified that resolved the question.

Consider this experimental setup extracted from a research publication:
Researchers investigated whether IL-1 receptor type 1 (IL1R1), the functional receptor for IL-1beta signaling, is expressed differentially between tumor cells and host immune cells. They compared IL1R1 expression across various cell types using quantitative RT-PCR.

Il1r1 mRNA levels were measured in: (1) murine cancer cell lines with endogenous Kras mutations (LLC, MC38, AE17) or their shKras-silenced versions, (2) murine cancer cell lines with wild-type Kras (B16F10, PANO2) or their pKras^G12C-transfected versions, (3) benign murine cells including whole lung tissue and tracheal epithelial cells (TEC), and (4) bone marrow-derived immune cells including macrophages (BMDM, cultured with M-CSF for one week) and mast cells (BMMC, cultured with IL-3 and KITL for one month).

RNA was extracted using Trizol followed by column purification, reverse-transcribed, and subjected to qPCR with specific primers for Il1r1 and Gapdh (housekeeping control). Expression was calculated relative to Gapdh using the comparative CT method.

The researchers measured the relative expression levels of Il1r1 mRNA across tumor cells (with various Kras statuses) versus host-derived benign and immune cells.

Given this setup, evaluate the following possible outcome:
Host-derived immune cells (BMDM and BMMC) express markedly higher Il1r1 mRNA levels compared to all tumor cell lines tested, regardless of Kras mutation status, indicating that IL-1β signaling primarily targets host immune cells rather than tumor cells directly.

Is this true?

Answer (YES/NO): NO